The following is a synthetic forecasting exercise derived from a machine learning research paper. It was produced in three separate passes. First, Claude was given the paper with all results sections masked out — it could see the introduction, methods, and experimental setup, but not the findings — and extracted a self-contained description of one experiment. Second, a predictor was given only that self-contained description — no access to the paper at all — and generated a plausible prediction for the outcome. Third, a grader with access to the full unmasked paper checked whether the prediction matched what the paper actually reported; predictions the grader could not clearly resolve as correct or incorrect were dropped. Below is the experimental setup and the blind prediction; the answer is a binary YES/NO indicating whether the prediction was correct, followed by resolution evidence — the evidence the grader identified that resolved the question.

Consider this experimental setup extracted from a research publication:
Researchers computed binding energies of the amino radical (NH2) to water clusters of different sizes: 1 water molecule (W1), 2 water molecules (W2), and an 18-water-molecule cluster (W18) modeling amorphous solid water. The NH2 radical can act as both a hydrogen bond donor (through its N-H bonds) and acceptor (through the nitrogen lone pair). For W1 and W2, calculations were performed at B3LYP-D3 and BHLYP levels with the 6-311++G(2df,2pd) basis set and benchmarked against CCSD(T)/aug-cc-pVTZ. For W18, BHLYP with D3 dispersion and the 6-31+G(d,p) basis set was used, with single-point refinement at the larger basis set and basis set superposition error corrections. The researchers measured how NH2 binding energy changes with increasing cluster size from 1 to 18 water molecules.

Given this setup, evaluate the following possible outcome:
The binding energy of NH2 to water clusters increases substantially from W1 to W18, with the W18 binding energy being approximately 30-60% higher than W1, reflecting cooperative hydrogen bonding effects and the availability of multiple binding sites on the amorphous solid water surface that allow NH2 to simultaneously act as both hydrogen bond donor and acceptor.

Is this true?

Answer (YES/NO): NO